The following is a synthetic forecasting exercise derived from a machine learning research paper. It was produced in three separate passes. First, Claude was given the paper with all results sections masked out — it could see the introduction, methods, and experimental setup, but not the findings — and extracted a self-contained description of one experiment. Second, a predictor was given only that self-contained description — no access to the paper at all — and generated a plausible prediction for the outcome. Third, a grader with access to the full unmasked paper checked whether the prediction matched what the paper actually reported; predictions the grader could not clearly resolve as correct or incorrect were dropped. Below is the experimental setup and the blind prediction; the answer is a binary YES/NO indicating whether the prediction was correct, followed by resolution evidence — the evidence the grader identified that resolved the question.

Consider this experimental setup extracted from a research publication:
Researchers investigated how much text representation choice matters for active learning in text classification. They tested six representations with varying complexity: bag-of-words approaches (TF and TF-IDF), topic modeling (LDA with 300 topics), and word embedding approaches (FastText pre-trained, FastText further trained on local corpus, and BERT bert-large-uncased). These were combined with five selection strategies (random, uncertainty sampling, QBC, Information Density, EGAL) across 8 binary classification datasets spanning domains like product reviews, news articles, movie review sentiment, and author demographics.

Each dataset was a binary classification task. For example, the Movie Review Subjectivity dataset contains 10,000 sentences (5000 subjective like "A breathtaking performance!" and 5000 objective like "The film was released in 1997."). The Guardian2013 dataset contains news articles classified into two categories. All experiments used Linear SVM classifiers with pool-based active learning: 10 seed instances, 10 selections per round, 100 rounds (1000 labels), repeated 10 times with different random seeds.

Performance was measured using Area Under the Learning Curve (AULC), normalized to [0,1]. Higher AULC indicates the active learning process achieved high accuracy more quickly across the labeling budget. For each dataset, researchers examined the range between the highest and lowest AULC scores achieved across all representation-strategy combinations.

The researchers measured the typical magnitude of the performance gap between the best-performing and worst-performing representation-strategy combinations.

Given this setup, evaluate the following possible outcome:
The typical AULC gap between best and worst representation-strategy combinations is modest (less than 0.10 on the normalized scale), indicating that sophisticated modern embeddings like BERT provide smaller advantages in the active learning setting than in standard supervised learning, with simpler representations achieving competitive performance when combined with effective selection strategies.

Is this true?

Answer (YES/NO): NO